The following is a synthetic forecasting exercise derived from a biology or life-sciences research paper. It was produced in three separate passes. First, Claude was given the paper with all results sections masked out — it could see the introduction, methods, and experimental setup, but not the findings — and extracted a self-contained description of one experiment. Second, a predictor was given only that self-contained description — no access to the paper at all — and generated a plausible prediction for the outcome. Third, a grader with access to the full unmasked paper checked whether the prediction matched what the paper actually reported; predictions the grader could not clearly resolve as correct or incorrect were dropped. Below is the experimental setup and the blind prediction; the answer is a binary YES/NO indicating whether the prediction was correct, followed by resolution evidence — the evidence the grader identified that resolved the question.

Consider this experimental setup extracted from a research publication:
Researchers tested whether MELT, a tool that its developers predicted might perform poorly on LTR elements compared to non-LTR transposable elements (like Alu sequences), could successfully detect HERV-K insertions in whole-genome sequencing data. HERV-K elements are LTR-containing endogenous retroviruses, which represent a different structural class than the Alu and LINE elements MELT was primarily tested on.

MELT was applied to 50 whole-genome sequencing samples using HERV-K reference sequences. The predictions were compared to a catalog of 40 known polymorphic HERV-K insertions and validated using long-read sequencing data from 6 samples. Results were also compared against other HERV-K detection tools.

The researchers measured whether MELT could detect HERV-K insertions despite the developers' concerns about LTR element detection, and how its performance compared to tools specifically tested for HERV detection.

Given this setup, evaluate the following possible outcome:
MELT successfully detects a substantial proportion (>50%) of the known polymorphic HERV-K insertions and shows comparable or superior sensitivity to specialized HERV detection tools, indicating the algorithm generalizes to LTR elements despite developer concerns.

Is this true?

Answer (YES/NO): NO